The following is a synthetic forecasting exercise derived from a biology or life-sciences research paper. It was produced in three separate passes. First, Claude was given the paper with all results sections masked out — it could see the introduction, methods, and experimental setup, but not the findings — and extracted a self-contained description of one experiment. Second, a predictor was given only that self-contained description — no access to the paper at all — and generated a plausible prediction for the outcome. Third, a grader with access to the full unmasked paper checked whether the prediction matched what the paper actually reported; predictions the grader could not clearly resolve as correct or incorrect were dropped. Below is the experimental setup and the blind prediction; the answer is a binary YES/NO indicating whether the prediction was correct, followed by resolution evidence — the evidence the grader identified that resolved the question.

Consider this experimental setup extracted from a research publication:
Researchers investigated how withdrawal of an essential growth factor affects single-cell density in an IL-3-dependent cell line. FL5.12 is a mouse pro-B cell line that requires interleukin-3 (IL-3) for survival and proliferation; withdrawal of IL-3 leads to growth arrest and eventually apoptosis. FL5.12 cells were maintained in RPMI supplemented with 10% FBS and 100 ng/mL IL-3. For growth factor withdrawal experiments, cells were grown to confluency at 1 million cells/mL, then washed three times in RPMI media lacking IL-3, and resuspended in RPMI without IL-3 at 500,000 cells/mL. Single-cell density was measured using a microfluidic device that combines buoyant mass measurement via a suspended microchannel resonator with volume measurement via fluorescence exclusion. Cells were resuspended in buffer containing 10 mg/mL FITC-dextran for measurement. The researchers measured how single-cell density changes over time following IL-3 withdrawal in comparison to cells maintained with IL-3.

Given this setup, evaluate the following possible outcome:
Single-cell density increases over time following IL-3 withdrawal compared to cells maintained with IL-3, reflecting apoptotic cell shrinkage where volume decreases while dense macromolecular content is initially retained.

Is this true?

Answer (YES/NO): NO